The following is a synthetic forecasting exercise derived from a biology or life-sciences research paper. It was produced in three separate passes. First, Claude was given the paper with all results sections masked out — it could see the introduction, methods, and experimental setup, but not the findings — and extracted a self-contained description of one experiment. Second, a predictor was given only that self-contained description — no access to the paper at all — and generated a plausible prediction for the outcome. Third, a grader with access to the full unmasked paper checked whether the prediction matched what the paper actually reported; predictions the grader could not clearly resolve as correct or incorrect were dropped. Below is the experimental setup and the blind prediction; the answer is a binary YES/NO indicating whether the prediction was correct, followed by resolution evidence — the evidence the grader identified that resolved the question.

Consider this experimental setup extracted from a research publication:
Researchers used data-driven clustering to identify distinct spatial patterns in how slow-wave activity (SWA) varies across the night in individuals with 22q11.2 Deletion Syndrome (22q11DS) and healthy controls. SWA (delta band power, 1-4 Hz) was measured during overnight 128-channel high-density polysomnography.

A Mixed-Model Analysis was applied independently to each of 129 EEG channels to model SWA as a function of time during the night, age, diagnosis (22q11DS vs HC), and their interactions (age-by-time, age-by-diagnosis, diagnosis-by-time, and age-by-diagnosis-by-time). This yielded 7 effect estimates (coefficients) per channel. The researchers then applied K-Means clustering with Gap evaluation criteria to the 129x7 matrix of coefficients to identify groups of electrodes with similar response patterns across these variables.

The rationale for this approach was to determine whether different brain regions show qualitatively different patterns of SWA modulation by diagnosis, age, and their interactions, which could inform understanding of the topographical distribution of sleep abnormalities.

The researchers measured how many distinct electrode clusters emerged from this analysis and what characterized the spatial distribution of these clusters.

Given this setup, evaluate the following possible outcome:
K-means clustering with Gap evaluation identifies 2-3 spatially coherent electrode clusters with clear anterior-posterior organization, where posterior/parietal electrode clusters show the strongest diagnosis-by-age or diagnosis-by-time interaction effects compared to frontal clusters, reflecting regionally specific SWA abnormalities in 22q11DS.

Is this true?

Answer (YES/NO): NO